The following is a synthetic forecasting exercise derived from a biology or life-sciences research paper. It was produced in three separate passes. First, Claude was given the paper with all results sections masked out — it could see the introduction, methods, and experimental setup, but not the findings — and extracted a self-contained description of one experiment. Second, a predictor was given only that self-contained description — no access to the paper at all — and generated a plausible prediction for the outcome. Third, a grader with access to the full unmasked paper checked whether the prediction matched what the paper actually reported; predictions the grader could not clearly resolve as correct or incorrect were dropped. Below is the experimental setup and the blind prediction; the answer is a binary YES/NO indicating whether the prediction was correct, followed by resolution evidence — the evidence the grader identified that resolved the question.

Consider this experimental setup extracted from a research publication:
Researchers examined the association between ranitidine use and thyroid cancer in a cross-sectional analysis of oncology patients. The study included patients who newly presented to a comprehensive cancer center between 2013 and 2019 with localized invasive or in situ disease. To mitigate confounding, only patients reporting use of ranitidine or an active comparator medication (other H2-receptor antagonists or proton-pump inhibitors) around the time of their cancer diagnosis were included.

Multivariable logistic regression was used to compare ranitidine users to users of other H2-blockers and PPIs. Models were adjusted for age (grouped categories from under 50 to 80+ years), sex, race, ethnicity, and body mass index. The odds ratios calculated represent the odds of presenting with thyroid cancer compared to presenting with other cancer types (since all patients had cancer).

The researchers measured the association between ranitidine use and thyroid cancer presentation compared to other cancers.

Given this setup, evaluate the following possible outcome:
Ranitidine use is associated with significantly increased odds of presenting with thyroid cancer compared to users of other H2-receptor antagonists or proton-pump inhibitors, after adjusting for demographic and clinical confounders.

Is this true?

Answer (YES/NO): YES